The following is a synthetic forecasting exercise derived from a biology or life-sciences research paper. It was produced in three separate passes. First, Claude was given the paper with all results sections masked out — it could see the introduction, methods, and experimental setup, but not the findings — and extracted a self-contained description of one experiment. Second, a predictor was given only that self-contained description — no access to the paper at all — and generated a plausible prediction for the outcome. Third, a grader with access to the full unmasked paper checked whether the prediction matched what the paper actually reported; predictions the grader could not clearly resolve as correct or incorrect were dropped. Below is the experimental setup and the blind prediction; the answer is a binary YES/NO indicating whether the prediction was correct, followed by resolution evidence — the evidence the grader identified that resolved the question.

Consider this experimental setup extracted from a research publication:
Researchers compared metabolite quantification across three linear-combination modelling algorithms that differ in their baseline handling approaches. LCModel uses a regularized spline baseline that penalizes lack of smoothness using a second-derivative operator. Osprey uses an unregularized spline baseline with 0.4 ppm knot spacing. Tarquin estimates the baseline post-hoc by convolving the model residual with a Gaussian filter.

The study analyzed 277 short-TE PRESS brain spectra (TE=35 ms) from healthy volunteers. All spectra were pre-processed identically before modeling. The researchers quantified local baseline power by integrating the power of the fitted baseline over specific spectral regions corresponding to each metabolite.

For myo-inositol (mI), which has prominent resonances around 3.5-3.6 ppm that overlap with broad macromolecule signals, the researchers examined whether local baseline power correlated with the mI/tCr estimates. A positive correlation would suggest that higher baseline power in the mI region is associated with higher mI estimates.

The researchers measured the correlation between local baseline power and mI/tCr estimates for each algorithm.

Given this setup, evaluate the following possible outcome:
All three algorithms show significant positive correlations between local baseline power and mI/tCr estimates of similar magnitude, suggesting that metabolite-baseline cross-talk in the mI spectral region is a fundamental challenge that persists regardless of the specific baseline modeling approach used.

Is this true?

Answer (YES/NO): NO